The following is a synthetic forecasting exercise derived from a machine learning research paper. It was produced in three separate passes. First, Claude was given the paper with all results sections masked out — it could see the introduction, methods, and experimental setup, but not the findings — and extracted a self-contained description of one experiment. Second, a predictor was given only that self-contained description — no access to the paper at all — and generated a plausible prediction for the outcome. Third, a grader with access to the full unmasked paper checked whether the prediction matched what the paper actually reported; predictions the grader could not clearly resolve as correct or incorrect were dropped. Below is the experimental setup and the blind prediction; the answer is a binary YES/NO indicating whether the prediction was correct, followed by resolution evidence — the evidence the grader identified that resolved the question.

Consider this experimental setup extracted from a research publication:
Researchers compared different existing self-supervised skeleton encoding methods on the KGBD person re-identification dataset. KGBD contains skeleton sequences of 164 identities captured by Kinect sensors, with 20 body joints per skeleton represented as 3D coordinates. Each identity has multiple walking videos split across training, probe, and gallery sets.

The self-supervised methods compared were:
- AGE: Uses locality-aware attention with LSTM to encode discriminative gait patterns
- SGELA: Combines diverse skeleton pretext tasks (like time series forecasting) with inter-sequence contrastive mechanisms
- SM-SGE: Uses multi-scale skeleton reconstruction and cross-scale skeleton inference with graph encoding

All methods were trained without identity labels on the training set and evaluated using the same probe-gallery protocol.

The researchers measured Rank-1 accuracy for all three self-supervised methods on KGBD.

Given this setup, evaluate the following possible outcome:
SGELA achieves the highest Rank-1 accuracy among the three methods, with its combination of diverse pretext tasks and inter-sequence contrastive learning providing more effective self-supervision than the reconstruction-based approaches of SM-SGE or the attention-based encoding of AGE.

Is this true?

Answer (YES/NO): NO